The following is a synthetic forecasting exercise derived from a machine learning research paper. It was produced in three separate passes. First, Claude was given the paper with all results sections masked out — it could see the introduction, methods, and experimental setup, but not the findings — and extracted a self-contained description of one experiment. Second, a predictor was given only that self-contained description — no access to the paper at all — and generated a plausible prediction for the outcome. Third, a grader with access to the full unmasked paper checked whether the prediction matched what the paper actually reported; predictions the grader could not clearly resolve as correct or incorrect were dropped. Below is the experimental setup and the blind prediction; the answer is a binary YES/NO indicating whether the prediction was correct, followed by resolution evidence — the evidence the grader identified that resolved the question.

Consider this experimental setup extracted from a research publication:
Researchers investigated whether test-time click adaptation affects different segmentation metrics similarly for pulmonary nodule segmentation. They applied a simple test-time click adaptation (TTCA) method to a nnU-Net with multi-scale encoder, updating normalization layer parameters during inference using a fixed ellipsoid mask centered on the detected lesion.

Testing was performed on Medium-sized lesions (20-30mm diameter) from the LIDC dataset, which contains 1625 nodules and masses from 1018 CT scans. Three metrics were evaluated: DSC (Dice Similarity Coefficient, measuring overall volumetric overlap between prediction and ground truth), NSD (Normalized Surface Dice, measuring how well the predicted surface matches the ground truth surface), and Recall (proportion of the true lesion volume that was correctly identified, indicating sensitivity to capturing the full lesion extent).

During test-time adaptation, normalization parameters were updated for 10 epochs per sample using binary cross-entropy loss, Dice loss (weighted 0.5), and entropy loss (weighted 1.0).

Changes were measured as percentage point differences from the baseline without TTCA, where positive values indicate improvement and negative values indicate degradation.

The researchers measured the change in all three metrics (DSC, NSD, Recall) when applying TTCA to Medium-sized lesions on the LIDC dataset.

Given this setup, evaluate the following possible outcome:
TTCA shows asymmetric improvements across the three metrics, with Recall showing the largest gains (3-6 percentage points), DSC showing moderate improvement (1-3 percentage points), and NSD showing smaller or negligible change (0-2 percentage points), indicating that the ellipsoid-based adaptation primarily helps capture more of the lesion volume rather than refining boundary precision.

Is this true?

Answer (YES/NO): NO